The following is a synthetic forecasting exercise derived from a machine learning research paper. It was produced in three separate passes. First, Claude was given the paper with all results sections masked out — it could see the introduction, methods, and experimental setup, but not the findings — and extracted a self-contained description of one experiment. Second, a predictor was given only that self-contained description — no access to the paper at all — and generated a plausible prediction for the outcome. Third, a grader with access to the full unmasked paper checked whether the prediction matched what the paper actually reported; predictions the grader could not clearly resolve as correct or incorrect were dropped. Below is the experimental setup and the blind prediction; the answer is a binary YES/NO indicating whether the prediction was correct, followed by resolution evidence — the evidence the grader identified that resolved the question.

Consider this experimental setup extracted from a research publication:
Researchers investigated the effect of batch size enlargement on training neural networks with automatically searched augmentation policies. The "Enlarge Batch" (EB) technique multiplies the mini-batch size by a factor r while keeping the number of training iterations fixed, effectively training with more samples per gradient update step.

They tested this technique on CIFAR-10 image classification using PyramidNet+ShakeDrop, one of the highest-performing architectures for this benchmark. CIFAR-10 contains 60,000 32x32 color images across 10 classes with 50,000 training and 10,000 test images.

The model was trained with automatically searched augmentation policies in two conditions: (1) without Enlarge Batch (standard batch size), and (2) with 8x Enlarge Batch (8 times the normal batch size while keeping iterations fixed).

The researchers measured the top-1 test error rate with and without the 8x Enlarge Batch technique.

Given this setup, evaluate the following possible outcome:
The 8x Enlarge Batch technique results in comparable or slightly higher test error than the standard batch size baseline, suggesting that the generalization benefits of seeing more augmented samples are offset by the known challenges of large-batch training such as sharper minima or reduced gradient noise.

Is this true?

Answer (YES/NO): NO